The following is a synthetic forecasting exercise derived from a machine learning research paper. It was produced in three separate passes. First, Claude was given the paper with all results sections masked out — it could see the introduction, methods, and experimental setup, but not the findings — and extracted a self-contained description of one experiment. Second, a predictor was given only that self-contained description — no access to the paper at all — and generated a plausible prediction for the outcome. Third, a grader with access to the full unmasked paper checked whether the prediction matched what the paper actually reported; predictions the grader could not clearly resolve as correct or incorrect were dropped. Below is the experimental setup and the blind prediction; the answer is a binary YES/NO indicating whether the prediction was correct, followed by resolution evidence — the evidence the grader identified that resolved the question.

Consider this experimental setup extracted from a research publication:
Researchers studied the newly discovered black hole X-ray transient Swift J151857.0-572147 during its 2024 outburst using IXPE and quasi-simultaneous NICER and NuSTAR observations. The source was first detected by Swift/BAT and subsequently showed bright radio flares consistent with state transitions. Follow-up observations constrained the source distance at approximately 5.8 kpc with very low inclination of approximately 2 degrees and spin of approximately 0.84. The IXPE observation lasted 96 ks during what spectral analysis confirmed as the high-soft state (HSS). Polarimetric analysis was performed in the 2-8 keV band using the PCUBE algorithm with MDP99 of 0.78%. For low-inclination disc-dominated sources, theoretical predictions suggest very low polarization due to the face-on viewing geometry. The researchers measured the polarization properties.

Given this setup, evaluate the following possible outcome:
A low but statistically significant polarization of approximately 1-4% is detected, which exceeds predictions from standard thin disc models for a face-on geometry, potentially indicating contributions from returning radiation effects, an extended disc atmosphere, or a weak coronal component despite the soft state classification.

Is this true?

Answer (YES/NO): NO